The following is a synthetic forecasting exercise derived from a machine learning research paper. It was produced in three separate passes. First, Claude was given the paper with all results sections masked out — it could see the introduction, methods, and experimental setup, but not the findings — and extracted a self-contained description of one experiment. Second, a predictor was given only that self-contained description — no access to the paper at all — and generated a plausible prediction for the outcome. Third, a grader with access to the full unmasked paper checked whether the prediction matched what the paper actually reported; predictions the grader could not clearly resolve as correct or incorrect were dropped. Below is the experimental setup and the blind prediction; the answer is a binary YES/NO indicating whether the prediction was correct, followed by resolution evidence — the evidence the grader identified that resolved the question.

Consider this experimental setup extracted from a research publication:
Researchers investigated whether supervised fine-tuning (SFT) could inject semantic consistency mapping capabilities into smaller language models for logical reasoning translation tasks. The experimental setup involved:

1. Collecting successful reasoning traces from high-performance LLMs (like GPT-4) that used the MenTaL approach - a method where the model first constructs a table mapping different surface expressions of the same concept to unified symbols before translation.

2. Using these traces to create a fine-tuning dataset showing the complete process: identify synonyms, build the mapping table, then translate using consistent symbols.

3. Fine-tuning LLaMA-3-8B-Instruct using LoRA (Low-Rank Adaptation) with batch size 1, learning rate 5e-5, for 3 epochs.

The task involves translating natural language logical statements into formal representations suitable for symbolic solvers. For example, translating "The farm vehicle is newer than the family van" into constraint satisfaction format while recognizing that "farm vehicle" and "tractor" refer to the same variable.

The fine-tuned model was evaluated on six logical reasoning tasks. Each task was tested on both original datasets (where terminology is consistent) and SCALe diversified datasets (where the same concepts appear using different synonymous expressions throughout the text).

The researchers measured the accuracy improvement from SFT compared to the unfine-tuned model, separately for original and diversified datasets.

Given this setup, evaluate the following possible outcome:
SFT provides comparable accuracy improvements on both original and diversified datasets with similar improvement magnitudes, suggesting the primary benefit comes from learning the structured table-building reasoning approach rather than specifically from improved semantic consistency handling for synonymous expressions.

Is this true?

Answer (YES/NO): NO